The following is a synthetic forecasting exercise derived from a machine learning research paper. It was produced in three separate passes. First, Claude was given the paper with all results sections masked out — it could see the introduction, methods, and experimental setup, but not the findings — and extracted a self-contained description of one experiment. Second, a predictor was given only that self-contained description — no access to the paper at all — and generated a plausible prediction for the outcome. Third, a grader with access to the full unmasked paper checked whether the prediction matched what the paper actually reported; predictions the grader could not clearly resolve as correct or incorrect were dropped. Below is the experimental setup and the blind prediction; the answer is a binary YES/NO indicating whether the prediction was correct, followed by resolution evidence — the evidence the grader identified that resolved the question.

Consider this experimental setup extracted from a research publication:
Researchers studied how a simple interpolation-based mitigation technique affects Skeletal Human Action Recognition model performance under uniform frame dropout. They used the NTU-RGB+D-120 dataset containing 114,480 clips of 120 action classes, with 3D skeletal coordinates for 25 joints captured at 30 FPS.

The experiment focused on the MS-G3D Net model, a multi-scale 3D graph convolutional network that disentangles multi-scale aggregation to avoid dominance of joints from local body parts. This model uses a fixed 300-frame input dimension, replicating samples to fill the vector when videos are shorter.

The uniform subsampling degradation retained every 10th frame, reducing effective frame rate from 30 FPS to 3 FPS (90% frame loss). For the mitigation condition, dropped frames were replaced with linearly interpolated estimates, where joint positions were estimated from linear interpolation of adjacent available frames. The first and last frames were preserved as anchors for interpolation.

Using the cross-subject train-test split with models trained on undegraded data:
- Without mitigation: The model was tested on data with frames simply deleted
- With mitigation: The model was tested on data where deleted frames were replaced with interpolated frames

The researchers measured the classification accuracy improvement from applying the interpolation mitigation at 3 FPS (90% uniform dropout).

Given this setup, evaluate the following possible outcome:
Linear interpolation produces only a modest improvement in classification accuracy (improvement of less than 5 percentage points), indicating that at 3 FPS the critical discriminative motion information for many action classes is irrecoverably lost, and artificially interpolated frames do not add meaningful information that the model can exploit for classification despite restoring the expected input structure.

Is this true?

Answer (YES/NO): NO